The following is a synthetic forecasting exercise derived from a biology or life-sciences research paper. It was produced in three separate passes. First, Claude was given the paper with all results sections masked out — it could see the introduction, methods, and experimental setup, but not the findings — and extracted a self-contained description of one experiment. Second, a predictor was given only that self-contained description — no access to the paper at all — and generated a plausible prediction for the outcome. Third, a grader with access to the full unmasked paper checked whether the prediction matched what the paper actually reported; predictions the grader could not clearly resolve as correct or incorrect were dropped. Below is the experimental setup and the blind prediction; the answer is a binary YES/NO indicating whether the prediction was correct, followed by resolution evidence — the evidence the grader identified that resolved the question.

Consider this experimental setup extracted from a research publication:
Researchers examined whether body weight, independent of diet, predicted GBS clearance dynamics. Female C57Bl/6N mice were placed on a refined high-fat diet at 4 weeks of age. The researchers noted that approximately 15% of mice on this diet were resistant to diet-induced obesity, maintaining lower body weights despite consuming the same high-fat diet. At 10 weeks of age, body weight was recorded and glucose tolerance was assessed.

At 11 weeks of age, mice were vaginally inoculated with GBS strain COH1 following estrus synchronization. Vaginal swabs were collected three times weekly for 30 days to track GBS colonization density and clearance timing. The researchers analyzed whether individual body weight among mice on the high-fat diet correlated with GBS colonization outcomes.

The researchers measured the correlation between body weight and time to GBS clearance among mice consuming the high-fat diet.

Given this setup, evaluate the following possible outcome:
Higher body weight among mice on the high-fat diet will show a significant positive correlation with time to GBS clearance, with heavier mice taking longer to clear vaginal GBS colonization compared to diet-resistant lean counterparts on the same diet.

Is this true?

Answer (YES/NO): NO